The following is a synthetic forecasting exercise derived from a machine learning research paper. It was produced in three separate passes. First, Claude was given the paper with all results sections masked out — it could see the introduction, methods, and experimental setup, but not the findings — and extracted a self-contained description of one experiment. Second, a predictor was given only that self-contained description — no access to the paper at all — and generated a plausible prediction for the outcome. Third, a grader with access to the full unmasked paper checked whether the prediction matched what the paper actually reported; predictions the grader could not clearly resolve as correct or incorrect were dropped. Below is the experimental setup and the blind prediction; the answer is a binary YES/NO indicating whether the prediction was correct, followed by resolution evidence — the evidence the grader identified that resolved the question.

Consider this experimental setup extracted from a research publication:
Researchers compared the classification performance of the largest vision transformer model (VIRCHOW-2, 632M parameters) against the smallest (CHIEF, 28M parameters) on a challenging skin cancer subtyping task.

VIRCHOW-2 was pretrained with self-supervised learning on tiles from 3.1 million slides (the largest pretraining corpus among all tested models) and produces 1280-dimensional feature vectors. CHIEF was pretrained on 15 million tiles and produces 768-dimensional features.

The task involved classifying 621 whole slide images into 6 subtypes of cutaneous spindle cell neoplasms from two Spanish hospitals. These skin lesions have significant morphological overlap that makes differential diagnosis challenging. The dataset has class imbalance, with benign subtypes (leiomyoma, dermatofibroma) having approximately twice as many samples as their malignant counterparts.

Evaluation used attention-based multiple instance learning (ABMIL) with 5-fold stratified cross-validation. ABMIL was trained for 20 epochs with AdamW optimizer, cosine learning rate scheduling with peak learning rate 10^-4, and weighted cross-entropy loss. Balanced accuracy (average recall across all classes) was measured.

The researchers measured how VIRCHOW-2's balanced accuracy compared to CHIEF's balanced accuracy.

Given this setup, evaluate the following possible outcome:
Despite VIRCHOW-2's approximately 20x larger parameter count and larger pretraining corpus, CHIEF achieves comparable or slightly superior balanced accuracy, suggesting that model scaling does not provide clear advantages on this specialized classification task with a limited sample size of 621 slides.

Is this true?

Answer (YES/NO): NO